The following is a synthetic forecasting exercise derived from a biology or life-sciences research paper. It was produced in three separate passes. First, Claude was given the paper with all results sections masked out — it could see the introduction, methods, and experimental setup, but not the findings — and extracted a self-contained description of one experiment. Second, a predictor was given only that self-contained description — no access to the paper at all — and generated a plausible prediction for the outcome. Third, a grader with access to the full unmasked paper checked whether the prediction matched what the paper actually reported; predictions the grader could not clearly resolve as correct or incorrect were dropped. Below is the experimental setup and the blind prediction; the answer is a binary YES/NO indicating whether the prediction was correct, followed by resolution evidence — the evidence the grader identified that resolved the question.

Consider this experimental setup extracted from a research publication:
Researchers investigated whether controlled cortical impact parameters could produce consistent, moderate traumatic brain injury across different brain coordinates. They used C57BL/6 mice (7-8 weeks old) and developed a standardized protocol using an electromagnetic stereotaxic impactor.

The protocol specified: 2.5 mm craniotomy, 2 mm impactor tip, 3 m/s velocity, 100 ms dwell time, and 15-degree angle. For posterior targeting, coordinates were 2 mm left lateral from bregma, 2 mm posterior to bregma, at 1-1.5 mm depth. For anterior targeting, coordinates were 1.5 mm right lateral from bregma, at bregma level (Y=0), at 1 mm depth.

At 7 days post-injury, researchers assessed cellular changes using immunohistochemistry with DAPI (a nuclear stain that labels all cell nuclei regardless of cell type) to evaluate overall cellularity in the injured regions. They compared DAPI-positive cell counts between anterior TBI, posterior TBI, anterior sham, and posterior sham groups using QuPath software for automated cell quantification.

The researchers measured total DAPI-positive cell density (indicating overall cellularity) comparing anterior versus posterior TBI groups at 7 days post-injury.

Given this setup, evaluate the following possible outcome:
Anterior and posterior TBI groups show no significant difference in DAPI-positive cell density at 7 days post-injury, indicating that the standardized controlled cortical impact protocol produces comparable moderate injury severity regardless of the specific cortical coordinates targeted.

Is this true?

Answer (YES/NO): NO